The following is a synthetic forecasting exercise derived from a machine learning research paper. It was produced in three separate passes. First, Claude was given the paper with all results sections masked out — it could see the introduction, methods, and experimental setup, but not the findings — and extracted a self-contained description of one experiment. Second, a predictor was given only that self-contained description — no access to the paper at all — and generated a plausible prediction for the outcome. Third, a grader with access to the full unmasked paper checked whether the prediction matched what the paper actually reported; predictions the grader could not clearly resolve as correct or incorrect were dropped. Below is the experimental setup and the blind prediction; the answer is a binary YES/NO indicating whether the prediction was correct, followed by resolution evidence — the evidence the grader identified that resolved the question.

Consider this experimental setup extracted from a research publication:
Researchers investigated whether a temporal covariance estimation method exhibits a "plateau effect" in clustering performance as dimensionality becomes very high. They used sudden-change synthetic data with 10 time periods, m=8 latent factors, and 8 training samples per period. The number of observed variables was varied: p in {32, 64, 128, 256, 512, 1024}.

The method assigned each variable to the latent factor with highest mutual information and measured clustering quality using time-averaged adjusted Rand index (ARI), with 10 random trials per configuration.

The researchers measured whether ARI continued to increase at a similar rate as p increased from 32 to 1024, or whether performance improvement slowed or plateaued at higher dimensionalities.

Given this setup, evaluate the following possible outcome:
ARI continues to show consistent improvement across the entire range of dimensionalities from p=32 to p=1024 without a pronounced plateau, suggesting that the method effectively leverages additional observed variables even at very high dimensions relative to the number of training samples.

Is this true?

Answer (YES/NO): NO